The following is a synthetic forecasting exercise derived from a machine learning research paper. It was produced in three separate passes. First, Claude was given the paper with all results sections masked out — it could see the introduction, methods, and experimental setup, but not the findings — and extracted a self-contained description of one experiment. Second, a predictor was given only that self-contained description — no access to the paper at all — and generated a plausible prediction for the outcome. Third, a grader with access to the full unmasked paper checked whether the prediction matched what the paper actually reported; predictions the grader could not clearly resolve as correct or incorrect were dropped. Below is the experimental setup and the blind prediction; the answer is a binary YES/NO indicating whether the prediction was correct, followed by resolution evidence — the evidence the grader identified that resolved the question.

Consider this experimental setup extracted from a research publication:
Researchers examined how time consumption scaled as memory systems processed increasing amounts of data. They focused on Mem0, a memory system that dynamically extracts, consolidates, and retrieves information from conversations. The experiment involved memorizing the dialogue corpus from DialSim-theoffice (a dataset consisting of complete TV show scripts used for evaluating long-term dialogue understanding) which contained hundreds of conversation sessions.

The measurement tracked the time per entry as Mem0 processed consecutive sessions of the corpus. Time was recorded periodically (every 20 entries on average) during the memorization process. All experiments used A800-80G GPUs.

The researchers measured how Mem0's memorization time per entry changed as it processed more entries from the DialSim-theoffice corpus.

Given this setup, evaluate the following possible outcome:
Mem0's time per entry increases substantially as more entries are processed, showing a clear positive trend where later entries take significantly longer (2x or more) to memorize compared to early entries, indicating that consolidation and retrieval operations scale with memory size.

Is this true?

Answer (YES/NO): YES